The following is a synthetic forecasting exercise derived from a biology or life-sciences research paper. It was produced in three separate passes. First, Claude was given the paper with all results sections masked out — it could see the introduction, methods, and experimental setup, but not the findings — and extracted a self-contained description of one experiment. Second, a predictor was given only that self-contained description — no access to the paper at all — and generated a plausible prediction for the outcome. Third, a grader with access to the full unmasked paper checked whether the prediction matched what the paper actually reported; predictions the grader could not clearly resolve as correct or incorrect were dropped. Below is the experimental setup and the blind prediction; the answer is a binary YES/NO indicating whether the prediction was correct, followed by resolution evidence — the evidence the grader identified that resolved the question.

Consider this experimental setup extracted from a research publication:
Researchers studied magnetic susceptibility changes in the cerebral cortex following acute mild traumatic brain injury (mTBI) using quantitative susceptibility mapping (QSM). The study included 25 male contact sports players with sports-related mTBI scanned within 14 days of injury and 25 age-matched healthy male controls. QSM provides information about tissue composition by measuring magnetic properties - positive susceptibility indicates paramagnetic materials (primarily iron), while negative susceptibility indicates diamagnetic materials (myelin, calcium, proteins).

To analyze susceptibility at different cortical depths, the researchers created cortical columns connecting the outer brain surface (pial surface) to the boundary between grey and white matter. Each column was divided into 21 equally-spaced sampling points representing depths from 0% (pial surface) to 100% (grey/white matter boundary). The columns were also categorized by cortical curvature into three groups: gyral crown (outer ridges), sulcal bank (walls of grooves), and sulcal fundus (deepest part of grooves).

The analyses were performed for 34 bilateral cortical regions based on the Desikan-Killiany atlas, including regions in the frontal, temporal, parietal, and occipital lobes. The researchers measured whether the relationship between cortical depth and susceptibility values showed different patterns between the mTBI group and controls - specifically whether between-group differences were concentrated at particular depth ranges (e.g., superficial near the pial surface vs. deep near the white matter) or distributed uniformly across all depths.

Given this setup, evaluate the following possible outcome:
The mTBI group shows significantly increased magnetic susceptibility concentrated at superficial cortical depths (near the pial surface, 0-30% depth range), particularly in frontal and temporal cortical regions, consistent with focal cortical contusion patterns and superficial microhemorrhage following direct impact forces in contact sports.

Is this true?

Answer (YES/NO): NO